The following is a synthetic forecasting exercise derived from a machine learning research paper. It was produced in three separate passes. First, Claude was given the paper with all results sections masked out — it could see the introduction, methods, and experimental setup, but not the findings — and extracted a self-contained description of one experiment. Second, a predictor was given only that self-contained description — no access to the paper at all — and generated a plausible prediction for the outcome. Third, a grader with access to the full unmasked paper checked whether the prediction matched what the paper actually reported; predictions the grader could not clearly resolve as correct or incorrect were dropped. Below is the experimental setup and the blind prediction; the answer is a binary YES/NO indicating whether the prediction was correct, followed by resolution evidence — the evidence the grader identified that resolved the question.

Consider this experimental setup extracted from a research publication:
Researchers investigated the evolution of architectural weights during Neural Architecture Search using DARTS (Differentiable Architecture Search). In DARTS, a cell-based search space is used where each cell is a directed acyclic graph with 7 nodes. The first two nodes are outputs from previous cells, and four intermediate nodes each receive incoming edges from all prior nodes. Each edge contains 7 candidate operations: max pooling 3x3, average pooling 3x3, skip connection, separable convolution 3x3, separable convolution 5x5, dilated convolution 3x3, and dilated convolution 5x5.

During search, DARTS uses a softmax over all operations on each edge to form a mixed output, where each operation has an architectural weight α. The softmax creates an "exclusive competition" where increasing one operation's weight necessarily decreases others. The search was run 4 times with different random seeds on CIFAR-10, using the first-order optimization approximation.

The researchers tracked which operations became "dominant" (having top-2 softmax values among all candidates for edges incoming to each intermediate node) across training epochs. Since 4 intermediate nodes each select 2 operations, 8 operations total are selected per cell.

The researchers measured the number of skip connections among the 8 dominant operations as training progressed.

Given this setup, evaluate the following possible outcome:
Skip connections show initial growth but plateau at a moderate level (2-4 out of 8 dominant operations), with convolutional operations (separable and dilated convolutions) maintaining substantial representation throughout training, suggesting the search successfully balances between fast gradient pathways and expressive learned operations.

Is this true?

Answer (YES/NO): NO